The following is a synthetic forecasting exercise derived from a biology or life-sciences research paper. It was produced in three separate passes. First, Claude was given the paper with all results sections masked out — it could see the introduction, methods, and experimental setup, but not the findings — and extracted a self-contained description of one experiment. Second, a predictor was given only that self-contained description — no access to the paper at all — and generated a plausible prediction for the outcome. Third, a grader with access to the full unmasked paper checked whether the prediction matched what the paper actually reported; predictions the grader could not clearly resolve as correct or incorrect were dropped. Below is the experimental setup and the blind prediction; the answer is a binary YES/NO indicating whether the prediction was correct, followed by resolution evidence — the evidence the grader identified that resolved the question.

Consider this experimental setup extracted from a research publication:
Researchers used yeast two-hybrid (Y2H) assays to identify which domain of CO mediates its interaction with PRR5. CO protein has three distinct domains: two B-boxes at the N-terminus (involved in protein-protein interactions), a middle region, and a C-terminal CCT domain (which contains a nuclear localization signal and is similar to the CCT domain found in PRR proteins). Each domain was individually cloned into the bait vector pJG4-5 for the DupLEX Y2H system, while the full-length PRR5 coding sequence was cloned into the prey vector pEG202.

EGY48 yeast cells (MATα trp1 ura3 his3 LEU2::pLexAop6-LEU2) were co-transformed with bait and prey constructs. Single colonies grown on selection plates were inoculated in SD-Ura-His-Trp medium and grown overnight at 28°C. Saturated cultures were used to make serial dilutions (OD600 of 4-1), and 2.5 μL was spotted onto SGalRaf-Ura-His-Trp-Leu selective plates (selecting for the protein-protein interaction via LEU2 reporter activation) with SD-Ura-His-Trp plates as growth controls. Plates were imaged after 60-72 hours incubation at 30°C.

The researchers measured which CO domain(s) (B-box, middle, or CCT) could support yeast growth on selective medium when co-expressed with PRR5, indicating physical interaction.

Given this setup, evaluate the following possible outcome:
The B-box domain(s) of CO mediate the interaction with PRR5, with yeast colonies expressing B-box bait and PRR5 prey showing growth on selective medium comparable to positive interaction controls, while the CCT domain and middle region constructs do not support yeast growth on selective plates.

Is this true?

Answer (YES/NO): NO